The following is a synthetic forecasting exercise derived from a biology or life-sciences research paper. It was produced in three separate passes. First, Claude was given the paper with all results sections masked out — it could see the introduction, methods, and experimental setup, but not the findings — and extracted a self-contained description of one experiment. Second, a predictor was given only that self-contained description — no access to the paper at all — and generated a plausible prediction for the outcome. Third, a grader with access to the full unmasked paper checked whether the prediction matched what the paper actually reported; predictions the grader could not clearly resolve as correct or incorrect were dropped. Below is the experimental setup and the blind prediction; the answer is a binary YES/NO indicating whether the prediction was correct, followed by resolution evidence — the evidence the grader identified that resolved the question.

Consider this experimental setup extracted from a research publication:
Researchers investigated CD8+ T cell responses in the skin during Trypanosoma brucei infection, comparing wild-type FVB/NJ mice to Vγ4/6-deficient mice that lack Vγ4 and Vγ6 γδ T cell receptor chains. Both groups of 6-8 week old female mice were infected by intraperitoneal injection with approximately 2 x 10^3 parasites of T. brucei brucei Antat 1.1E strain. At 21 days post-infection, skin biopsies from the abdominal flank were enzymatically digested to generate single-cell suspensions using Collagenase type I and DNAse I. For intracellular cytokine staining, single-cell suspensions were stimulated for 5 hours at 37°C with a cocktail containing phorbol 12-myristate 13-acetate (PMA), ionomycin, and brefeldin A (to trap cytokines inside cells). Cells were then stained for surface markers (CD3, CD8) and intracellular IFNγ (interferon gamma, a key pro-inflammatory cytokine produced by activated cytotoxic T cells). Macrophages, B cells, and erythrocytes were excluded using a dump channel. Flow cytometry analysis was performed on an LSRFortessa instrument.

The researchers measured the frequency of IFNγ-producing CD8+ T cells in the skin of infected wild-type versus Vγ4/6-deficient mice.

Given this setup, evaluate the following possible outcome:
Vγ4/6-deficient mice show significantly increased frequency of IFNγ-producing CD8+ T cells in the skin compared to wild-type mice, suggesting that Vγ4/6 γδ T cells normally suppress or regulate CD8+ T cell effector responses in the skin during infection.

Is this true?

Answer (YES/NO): YES